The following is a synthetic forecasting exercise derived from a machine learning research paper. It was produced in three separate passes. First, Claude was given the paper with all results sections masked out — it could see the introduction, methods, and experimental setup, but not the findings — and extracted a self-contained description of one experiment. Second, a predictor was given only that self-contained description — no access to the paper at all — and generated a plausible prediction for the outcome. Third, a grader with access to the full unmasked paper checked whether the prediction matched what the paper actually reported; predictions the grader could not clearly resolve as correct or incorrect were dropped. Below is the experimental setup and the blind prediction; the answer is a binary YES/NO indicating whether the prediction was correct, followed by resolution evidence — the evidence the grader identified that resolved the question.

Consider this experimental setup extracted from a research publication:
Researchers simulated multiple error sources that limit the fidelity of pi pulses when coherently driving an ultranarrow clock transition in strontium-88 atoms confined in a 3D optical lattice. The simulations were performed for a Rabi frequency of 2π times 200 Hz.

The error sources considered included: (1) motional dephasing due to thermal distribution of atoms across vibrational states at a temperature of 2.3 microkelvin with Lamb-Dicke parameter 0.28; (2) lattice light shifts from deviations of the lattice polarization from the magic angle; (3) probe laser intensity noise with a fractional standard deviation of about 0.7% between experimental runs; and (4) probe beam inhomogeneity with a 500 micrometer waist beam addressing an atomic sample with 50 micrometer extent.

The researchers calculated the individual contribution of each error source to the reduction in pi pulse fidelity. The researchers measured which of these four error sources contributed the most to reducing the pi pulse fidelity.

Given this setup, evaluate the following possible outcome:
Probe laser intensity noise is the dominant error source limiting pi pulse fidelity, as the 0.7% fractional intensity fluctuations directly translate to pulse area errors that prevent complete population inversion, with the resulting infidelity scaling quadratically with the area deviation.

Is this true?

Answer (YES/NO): YES